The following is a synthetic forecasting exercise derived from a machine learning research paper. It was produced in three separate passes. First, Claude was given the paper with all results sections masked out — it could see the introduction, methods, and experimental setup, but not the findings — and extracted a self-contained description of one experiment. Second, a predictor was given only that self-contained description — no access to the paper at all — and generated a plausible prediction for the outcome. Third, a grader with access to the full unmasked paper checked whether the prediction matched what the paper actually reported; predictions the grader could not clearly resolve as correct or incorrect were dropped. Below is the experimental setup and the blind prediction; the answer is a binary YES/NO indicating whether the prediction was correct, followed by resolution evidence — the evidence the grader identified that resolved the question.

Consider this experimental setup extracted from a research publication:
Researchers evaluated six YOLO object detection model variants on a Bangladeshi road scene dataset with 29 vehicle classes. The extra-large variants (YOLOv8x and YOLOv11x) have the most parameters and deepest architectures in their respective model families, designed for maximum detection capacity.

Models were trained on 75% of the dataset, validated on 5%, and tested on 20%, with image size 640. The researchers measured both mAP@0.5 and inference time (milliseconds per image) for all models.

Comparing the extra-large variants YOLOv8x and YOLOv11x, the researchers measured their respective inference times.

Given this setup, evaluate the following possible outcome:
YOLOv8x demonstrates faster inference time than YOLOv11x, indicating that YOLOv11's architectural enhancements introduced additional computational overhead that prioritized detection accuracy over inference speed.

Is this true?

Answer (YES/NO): YES